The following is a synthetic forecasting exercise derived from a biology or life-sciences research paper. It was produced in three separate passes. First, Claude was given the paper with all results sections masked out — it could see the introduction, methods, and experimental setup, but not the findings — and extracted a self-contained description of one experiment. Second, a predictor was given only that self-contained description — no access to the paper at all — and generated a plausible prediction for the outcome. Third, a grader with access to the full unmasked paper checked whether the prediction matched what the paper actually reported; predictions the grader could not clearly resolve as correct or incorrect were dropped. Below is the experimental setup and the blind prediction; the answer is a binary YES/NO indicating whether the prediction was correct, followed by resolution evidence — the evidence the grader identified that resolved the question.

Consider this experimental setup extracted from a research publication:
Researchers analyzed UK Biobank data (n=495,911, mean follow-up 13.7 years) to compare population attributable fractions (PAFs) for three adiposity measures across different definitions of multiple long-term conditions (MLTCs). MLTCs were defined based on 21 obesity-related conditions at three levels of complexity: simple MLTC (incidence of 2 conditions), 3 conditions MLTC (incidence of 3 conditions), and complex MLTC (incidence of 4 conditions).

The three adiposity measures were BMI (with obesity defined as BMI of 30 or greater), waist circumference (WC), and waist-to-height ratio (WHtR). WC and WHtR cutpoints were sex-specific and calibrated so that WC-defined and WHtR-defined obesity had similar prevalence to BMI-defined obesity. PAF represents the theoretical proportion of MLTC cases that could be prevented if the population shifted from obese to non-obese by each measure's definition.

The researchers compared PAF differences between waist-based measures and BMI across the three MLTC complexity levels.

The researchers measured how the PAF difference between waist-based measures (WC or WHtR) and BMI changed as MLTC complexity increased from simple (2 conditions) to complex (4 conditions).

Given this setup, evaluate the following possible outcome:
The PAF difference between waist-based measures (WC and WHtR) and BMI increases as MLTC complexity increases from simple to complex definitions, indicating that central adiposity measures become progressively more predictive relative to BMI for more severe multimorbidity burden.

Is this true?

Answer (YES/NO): NO